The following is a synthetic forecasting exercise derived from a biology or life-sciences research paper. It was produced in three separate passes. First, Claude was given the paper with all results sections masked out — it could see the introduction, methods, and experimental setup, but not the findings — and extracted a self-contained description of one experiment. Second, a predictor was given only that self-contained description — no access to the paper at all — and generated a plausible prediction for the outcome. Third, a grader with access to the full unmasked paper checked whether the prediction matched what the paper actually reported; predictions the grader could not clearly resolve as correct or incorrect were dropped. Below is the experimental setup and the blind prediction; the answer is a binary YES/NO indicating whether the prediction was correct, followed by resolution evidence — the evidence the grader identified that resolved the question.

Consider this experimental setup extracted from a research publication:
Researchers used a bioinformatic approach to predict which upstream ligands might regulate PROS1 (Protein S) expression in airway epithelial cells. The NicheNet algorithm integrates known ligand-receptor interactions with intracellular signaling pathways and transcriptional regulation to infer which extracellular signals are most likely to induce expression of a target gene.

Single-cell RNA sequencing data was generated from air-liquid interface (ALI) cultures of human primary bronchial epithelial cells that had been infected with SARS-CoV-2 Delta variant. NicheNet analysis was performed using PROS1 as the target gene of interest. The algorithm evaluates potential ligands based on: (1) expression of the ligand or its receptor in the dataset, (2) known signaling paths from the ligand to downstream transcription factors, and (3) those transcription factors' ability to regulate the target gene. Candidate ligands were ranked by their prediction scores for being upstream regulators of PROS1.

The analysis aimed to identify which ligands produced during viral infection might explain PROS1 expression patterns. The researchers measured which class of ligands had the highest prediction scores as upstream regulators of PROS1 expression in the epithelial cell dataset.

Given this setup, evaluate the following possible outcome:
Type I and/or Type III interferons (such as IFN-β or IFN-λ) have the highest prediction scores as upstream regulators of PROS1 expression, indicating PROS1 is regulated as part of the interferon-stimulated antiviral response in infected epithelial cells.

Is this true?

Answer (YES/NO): YES